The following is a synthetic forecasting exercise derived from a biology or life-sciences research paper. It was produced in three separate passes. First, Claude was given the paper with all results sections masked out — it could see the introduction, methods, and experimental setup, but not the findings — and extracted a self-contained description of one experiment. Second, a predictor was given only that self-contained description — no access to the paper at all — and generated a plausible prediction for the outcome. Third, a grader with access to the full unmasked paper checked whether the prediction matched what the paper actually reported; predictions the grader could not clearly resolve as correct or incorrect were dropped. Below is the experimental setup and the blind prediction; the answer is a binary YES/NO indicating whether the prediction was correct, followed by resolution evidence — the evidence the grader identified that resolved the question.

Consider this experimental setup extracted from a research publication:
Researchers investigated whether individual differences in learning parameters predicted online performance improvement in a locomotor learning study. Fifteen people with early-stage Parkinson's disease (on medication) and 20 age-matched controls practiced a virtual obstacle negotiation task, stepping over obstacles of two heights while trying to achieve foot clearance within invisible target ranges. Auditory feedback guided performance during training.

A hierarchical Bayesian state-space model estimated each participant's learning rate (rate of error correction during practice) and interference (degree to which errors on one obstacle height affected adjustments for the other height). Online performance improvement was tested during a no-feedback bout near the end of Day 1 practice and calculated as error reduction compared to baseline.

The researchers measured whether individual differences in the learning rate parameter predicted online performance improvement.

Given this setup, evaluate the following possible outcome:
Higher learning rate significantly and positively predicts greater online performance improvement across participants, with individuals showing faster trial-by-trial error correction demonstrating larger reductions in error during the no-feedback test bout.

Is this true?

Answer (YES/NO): NO